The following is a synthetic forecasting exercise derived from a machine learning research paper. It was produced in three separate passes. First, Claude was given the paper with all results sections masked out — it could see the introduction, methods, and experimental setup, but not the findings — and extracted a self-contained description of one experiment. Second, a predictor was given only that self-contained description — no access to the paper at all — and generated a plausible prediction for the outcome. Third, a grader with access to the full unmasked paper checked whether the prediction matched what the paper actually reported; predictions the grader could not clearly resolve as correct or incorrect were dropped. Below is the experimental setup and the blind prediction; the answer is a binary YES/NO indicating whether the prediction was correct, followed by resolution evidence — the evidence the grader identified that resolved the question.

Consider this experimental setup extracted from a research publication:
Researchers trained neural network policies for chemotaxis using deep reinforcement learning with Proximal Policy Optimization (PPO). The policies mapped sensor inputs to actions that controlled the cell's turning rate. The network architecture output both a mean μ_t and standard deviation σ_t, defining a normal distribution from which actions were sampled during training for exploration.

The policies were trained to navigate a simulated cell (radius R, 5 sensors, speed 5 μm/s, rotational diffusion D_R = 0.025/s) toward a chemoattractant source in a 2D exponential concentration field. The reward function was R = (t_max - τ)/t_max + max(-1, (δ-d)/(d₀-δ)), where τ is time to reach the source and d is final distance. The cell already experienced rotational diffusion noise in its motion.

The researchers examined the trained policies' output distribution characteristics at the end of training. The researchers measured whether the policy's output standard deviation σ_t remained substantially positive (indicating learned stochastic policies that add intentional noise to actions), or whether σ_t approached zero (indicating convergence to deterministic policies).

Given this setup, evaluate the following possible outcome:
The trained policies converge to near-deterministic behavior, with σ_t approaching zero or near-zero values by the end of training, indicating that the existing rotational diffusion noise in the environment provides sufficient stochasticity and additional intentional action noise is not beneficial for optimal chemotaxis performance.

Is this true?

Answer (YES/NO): YES